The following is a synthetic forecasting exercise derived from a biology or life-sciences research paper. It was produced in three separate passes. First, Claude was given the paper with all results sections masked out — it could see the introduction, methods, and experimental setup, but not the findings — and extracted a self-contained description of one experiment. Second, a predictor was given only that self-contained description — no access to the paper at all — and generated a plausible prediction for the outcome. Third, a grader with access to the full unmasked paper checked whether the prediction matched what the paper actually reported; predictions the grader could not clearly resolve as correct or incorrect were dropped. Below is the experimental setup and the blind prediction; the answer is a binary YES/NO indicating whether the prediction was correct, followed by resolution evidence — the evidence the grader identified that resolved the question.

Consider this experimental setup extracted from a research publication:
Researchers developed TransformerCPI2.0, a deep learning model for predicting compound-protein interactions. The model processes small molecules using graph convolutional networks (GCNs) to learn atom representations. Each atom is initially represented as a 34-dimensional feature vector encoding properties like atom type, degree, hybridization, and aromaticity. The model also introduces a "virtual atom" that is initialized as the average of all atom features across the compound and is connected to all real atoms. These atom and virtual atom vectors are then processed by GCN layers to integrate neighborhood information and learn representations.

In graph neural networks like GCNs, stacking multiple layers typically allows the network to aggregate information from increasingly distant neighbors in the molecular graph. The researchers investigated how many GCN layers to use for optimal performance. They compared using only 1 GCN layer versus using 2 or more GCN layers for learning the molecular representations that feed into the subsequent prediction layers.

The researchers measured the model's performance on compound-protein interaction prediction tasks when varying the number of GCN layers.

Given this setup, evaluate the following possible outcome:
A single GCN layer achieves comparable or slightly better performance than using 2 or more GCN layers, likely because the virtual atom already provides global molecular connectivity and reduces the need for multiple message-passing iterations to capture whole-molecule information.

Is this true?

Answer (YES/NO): NO